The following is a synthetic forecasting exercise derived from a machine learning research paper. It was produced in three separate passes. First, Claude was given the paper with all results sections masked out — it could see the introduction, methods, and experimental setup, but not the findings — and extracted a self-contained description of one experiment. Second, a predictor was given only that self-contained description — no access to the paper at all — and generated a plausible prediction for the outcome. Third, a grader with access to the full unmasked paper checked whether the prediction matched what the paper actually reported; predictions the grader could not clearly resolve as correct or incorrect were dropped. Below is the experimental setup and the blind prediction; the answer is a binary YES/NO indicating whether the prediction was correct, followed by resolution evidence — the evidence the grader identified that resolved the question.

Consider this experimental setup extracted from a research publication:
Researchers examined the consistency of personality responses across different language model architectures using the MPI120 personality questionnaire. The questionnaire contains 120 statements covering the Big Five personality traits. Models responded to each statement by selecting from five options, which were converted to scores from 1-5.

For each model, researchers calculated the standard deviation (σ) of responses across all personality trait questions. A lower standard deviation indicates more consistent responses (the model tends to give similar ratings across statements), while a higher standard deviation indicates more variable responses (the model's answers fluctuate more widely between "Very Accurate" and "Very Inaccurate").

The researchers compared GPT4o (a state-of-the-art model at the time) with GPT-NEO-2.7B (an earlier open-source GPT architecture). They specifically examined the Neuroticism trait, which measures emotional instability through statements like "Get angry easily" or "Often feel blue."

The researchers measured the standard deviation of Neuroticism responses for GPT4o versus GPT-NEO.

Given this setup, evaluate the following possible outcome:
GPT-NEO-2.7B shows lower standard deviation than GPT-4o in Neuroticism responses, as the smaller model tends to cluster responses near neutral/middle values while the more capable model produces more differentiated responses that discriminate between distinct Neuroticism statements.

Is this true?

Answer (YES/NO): NO